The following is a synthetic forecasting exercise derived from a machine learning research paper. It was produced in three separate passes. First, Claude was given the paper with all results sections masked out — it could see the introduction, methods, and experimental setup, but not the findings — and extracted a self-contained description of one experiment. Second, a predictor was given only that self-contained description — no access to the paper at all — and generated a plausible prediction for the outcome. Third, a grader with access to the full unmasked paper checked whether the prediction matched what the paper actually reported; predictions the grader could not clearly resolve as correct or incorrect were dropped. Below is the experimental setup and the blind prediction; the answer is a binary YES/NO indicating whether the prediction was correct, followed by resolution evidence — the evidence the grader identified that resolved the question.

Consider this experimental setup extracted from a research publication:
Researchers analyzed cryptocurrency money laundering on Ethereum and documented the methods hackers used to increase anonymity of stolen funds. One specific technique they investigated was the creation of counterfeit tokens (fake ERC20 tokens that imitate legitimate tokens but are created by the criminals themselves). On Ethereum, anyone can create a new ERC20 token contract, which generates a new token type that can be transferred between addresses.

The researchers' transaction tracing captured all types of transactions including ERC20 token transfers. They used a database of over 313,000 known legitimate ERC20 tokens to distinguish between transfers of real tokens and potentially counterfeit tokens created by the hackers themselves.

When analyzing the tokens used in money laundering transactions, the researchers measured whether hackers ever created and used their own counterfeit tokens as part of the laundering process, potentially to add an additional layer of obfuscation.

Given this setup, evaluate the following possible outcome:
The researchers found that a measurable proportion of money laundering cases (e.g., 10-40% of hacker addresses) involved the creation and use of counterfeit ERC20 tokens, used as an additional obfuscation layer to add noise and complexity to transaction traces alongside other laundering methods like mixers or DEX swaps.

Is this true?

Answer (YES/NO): YES